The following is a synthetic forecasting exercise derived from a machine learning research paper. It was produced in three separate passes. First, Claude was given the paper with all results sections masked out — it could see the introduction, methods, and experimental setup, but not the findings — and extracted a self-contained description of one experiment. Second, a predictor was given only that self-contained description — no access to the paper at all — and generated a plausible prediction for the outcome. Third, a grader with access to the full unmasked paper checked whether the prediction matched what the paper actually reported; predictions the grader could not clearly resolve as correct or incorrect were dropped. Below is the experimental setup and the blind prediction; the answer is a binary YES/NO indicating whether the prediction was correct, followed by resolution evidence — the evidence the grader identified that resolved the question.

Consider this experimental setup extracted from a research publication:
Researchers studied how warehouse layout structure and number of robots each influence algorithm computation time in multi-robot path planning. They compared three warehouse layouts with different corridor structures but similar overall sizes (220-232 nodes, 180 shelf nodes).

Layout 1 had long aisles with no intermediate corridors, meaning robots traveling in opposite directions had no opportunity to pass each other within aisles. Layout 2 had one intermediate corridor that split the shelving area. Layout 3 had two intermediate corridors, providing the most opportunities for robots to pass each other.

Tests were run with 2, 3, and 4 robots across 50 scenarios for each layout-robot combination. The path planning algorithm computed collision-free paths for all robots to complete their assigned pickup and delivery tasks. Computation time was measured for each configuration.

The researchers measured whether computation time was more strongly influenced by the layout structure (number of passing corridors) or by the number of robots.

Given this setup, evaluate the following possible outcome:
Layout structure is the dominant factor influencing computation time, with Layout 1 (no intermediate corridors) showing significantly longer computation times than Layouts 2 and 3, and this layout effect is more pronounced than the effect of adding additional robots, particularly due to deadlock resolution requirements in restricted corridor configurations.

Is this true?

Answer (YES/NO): NO